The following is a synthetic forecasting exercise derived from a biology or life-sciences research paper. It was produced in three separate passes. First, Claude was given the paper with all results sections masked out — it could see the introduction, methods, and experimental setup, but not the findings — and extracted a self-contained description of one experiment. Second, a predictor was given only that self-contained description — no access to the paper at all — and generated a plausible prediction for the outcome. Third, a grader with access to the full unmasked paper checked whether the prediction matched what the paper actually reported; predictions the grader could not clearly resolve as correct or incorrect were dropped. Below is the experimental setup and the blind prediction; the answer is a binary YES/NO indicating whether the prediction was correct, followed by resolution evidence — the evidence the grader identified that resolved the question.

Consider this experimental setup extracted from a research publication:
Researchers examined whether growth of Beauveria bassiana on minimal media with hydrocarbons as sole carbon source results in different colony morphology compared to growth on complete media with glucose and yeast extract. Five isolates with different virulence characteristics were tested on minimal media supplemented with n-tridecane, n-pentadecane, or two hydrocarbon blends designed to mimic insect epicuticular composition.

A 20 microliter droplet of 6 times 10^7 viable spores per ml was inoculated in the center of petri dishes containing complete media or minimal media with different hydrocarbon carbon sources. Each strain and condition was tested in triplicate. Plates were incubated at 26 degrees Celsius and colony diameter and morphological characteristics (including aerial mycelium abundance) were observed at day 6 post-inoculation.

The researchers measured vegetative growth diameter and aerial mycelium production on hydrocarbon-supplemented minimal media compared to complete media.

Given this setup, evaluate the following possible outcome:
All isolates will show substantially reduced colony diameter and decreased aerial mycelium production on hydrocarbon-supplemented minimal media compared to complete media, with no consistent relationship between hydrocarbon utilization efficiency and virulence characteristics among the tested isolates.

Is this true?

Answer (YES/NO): YES